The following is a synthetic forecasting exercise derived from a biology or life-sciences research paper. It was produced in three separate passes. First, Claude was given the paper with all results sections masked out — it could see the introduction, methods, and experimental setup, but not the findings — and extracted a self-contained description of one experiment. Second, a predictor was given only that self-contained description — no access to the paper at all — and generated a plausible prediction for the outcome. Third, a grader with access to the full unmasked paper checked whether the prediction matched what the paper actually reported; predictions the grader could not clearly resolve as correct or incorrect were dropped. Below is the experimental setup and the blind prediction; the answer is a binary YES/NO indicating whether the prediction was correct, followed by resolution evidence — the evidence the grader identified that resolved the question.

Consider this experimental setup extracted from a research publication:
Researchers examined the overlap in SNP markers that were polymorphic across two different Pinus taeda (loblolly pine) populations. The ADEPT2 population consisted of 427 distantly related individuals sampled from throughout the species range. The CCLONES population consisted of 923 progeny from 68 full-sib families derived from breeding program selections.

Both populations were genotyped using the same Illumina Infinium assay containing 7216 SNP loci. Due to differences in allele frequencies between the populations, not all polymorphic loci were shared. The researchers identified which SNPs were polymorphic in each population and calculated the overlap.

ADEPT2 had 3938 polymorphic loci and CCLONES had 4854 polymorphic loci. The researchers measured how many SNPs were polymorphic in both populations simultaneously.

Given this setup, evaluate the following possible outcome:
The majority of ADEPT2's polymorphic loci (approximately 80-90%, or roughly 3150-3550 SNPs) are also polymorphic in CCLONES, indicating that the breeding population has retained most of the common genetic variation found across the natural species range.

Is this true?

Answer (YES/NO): NO